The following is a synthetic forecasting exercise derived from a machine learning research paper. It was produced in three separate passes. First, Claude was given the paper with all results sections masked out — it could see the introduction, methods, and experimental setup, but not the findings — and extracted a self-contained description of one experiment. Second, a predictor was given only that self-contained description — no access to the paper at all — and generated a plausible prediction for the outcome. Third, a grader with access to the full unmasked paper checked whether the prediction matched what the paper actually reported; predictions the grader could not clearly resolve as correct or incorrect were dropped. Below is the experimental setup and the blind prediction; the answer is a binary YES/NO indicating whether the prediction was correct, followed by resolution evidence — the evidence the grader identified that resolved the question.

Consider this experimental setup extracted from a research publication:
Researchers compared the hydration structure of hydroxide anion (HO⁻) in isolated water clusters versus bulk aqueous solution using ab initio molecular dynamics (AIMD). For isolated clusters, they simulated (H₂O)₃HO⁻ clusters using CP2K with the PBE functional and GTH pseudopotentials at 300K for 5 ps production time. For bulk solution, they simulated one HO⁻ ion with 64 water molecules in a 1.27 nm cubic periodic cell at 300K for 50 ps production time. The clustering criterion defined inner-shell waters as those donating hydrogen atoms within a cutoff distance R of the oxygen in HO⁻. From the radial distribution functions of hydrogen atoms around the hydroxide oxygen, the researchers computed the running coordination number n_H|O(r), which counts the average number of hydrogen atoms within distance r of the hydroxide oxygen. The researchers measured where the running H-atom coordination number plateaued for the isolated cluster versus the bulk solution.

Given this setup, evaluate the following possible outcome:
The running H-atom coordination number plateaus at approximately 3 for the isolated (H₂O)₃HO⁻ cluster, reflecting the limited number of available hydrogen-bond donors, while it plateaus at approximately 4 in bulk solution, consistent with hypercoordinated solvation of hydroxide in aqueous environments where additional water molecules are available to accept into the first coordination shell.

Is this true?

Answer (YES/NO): NO